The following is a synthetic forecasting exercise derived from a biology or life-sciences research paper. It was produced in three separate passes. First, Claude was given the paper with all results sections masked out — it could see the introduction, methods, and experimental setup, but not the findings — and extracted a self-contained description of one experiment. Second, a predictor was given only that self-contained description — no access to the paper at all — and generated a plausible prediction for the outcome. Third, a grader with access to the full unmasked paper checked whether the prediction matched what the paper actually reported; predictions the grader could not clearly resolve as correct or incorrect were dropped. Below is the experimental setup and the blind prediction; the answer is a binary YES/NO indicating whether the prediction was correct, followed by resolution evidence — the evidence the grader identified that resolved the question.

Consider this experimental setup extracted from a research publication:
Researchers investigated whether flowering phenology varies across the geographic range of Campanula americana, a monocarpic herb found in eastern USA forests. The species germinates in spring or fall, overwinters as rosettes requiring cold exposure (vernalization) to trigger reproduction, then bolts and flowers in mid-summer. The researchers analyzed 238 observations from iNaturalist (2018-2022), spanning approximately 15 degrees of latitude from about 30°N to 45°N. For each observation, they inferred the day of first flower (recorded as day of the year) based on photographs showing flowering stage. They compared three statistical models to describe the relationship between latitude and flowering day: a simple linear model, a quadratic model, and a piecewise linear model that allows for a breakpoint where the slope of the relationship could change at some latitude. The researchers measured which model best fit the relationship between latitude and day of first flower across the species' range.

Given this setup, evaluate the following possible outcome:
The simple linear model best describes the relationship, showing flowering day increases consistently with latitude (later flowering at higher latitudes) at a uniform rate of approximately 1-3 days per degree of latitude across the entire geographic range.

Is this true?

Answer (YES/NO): NO